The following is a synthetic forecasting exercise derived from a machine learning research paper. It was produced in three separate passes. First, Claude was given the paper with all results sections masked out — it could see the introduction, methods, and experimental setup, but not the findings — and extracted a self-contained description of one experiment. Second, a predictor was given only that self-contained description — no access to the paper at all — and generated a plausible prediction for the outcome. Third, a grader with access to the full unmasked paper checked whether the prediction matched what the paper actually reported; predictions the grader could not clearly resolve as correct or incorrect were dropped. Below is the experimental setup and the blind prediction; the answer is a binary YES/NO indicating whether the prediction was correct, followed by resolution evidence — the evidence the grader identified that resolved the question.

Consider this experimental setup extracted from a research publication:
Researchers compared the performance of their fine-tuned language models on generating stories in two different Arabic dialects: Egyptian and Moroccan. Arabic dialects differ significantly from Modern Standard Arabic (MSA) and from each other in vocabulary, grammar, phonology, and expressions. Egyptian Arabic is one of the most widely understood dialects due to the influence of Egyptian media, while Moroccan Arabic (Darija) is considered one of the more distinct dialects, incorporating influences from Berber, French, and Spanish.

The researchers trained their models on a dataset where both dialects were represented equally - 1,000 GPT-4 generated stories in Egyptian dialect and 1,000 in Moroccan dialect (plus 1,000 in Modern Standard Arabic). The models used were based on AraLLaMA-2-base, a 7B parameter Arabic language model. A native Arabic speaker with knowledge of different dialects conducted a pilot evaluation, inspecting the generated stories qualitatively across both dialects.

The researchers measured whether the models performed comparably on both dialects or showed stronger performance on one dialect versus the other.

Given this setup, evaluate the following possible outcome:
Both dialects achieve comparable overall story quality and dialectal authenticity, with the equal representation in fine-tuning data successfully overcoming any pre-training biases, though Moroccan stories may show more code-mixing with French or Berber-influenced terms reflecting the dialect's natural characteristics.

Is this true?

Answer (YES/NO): NO